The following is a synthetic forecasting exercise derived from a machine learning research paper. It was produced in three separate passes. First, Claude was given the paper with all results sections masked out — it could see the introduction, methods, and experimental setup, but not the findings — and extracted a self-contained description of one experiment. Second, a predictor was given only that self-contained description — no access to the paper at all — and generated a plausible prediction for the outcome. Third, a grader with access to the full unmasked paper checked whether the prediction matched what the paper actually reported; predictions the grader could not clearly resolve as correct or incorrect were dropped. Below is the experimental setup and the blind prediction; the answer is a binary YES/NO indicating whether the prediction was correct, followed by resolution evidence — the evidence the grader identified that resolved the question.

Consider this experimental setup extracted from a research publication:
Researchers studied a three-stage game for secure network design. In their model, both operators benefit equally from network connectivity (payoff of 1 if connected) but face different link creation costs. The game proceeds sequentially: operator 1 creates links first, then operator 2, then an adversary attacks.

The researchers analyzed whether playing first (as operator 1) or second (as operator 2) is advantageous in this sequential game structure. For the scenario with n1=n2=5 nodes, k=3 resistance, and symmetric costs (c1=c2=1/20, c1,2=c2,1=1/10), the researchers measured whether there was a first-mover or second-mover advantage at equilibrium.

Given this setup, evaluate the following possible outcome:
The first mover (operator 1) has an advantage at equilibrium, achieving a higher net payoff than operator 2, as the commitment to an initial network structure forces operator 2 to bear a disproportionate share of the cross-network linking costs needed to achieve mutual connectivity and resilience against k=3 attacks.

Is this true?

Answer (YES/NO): YES